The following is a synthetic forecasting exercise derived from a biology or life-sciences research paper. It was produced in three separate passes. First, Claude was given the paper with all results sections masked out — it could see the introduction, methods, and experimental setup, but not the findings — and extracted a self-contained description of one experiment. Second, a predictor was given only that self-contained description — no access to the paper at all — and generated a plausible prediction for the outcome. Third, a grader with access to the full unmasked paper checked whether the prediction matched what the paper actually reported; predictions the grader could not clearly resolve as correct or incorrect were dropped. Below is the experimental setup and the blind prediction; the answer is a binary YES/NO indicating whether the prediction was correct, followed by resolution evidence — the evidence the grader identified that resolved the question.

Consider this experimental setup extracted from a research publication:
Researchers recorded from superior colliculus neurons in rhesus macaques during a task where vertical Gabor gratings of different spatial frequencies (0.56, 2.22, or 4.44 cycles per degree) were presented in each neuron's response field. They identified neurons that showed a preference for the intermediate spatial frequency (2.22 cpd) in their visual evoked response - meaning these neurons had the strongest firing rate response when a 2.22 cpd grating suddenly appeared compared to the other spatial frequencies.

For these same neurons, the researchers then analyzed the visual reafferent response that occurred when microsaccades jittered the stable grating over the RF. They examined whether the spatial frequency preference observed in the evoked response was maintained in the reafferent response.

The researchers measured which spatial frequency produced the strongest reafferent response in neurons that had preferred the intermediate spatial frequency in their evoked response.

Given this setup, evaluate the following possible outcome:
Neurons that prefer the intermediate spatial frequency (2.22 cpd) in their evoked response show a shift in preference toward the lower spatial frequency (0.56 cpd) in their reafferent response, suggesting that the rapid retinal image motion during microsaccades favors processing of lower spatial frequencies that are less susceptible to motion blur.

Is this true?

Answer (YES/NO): YES